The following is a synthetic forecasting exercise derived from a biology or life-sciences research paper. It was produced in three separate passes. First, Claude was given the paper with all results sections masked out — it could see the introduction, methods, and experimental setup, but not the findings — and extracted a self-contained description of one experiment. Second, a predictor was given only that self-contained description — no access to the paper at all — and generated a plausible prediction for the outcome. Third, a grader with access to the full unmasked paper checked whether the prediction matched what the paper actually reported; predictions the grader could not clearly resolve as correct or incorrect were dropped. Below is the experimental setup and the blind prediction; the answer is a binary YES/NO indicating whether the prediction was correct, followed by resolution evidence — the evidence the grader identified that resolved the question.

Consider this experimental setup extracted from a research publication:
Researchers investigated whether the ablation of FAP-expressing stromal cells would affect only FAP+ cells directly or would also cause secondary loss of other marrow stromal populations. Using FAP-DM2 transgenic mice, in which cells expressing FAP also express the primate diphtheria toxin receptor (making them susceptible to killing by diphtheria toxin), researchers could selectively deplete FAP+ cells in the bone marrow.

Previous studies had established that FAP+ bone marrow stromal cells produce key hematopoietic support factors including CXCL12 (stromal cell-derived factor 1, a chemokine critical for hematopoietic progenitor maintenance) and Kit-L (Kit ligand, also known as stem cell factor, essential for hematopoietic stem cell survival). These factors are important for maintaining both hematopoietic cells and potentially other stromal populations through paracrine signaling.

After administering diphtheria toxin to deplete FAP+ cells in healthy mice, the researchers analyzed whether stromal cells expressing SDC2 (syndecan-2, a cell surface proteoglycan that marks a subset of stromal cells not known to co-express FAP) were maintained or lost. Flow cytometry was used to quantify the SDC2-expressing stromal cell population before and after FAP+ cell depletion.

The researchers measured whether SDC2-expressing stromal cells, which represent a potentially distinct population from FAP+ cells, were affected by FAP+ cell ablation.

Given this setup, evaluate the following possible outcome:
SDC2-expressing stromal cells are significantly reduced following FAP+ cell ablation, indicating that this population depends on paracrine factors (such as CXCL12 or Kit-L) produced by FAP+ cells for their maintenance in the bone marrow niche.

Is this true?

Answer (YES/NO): NO